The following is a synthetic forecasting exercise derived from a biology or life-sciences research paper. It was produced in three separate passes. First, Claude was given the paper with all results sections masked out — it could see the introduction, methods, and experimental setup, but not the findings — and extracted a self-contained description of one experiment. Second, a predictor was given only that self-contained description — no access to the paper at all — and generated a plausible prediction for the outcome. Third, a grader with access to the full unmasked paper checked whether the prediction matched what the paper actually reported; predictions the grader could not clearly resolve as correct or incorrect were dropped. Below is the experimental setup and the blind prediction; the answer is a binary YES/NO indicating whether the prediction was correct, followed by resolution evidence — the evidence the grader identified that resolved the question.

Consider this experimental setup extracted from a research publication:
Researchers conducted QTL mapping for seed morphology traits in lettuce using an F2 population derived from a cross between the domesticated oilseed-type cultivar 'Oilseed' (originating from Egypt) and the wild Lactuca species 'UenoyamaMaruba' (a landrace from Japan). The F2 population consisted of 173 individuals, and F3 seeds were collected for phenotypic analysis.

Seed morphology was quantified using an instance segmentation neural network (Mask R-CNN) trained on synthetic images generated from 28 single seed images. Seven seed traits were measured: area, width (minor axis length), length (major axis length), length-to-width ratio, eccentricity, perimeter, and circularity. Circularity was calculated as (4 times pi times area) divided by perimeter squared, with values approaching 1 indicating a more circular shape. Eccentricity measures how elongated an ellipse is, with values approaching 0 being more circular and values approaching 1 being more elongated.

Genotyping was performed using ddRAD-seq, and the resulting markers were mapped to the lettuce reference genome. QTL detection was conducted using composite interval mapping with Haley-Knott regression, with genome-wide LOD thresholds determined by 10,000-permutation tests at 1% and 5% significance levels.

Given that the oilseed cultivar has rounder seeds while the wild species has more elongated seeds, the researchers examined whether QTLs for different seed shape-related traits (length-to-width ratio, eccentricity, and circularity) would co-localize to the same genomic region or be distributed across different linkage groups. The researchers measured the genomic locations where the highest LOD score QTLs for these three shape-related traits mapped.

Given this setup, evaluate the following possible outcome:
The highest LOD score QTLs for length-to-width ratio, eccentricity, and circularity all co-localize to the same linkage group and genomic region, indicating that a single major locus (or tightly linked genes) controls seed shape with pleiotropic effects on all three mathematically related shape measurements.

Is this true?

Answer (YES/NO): YES